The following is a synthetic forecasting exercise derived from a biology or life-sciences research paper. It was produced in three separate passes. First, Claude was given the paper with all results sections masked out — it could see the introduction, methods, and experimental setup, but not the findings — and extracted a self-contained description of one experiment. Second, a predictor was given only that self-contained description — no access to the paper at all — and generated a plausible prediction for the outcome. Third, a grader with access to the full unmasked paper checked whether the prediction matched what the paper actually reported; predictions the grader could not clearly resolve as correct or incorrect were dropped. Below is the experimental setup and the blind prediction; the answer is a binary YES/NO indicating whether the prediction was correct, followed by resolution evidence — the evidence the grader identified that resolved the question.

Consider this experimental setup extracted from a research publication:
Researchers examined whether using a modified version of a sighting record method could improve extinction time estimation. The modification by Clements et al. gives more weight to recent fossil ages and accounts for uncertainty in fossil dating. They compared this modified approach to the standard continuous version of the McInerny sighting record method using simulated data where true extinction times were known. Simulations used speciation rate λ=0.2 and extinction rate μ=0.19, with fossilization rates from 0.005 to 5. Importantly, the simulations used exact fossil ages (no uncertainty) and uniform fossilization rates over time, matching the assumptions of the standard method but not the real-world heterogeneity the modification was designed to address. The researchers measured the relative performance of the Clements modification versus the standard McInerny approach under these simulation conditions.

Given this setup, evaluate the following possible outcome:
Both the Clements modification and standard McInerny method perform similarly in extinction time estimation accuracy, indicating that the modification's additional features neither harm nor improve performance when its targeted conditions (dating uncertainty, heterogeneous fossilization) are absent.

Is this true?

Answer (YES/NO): NO